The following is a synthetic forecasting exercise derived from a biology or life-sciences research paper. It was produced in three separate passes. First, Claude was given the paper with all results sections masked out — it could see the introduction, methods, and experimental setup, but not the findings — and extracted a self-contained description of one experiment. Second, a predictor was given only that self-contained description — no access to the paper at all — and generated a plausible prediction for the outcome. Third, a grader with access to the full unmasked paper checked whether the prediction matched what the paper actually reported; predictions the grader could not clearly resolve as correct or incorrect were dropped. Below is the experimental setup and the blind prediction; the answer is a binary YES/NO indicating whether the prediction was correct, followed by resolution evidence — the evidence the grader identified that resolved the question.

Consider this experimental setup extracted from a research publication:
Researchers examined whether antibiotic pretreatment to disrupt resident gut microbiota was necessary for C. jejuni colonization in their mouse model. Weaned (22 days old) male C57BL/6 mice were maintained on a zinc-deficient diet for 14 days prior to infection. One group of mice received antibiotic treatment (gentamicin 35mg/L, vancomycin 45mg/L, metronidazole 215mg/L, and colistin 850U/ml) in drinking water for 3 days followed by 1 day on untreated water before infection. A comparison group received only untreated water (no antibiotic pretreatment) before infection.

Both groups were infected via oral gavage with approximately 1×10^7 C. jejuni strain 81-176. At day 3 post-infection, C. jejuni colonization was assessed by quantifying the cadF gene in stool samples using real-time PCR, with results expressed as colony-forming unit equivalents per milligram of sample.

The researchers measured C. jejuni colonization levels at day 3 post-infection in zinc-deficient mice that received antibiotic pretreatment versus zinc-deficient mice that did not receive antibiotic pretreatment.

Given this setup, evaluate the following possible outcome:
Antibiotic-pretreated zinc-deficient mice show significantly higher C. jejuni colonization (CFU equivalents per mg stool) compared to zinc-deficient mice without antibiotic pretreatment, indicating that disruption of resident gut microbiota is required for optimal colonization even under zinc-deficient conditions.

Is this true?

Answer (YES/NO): YES